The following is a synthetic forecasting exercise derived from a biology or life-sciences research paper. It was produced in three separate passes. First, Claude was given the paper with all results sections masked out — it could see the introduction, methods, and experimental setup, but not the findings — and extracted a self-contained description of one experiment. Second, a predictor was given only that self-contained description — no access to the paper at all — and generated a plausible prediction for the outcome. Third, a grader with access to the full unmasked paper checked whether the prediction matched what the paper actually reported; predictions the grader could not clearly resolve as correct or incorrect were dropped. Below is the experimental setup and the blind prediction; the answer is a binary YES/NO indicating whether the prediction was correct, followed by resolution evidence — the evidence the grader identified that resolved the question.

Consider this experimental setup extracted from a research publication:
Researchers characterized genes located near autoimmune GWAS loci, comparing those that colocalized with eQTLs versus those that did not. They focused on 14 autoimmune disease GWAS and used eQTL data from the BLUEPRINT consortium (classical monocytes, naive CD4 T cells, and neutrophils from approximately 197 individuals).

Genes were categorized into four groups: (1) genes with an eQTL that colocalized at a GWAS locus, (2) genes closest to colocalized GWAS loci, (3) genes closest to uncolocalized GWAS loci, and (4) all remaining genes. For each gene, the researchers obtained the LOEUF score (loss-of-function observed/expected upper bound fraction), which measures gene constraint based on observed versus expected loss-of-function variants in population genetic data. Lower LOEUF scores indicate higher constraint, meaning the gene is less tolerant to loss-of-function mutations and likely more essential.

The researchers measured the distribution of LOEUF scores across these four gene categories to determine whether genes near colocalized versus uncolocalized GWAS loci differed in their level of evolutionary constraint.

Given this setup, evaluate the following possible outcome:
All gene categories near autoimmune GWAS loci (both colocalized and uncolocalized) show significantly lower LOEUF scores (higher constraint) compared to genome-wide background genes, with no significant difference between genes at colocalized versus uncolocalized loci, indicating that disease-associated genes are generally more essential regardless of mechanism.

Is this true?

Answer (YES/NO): NO